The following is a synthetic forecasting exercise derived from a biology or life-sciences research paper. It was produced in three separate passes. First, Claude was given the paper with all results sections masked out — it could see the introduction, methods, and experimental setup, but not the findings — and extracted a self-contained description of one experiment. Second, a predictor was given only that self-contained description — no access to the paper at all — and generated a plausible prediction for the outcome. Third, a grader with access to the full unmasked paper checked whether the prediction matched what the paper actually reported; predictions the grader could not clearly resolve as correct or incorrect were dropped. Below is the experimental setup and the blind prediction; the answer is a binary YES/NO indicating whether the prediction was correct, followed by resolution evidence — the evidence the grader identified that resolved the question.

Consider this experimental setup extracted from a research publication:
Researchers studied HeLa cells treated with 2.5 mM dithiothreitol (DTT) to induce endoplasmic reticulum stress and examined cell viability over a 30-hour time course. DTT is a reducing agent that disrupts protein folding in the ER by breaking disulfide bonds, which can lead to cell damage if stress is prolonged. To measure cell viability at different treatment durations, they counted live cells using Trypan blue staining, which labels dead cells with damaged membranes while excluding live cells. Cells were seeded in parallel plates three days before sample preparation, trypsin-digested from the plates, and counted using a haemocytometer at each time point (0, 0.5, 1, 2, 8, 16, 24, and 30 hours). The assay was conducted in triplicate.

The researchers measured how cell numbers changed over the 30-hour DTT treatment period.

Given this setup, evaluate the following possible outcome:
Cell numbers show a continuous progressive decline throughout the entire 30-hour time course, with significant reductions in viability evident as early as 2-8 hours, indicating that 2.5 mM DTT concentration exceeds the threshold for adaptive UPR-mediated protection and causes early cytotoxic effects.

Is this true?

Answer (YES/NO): NO